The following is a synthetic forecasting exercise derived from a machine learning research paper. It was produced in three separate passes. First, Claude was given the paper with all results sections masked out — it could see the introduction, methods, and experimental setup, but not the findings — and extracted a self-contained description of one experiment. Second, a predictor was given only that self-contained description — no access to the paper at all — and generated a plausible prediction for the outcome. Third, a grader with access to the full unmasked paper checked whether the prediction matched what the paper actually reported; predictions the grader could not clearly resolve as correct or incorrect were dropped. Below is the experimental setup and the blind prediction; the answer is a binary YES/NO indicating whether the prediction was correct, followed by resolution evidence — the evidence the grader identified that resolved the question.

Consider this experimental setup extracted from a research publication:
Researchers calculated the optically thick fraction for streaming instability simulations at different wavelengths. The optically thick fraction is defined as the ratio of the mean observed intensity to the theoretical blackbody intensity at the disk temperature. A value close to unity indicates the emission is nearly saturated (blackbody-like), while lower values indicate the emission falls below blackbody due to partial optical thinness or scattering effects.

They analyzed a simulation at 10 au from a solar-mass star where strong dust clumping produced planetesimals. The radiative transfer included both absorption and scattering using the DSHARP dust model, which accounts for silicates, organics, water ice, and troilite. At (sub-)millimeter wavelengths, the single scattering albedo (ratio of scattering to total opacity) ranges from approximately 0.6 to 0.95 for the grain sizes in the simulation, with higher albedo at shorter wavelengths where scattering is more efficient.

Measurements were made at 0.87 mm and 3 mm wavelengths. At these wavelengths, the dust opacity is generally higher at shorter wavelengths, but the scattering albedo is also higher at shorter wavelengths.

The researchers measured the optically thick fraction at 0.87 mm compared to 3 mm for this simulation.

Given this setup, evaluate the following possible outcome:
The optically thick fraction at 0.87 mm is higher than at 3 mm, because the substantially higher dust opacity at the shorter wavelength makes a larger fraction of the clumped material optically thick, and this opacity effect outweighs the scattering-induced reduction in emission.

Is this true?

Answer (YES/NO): NO